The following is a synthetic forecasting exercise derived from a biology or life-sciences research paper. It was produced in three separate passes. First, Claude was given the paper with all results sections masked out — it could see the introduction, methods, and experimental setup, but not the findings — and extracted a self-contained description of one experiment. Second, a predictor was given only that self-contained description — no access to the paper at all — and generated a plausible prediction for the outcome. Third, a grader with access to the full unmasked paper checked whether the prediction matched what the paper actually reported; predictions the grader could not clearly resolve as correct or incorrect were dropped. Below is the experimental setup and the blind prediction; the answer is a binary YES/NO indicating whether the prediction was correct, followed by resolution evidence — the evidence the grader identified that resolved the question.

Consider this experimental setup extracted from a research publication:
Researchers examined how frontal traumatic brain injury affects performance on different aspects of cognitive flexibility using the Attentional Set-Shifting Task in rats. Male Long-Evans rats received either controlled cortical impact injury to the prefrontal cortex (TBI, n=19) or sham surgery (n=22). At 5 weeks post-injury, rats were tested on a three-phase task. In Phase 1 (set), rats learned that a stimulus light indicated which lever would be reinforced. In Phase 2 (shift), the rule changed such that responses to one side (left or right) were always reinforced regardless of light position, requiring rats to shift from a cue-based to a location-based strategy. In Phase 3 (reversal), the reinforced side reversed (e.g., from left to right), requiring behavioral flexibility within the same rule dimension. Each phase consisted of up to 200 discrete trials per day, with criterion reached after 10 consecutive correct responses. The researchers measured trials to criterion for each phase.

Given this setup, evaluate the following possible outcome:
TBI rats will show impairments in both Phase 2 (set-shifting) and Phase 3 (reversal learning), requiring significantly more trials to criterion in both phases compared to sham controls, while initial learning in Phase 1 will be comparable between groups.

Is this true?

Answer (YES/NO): NO